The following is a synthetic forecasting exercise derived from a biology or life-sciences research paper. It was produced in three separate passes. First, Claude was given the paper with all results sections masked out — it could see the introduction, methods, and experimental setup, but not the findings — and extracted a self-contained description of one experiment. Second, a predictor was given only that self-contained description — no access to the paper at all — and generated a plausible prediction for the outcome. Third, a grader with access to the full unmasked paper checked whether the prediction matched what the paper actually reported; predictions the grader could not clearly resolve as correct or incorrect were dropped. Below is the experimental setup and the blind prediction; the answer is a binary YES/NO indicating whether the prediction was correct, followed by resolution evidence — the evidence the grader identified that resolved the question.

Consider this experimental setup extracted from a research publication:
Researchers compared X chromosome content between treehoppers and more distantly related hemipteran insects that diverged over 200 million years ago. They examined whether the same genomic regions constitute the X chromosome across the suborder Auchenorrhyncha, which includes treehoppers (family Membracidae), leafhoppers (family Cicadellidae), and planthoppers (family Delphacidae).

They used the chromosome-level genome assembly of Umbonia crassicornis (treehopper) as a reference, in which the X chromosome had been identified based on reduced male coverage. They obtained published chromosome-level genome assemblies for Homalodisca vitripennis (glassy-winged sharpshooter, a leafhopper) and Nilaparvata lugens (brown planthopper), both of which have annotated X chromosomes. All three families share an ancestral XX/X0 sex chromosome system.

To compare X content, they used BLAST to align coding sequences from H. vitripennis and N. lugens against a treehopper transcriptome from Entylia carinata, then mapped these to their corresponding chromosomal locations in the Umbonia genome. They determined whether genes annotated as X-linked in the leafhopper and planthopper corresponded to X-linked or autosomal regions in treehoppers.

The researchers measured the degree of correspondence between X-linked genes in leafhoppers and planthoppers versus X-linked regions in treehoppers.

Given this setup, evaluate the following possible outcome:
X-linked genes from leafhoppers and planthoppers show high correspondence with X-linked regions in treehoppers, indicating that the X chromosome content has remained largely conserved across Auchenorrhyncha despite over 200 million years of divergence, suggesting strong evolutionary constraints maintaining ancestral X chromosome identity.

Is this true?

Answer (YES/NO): YES